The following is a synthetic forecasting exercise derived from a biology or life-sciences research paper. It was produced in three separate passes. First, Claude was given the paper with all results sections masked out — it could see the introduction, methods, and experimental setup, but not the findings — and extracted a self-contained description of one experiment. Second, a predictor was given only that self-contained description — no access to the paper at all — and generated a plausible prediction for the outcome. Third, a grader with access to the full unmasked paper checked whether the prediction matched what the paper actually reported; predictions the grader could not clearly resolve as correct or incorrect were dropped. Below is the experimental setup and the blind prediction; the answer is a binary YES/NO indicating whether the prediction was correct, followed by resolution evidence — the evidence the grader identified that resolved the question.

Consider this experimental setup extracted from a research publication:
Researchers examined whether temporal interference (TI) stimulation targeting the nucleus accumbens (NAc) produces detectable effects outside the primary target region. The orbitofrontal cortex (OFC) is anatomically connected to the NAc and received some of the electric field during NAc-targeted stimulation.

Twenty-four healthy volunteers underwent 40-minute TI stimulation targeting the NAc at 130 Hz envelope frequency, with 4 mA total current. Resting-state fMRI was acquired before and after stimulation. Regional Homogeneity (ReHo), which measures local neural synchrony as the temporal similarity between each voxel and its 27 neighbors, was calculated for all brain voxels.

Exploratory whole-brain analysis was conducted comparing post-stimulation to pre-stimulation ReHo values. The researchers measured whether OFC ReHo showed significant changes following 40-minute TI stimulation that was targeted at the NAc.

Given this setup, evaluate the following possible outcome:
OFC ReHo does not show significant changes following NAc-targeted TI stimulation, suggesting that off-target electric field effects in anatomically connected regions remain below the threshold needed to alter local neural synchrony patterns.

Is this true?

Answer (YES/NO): NO